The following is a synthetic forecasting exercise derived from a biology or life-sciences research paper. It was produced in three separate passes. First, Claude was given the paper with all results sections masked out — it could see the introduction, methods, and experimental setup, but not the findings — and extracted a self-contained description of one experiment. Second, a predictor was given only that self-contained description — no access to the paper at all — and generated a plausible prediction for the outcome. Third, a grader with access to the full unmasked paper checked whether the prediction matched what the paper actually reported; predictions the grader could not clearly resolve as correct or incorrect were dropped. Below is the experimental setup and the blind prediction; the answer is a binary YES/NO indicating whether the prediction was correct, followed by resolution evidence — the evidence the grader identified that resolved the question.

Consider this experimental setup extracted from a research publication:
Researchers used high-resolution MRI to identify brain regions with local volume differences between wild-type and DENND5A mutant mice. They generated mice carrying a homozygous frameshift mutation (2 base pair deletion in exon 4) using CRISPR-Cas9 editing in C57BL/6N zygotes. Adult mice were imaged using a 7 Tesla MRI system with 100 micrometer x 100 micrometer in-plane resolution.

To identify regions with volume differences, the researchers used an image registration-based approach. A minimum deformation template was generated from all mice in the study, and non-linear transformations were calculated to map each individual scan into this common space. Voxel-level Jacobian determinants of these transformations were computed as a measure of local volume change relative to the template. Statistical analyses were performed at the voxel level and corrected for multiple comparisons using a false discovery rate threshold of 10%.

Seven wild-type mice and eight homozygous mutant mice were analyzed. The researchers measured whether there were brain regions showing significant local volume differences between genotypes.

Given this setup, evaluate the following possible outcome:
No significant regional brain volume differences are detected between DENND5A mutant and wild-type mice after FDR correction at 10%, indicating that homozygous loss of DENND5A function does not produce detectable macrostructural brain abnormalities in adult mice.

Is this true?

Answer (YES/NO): NO